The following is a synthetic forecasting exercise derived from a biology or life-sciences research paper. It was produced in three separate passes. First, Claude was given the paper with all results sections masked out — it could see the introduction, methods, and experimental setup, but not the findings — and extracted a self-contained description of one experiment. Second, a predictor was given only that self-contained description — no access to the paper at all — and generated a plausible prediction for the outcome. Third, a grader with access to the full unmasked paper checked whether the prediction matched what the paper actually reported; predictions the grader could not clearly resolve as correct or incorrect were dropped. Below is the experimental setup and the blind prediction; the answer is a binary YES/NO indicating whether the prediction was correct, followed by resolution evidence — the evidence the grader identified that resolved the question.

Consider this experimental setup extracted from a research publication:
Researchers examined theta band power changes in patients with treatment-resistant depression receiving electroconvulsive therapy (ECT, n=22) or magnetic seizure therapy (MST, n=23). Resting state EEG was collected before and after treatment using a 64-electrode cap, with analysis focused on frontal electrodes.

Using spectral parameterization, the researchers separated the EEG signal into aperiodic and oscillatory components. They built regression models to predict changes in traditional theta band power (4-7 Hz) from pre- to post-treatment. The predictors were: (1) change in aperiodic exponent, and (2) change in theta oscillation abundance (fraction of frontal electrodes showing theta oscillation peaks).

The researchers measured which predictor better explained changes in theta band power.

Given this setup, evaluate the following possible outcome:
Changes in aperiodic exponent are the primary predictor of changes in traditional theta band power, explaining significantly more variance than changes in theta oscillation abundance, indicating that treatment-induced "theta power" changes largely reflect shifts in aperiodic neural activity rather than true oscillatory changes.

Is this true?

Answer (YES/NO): YES